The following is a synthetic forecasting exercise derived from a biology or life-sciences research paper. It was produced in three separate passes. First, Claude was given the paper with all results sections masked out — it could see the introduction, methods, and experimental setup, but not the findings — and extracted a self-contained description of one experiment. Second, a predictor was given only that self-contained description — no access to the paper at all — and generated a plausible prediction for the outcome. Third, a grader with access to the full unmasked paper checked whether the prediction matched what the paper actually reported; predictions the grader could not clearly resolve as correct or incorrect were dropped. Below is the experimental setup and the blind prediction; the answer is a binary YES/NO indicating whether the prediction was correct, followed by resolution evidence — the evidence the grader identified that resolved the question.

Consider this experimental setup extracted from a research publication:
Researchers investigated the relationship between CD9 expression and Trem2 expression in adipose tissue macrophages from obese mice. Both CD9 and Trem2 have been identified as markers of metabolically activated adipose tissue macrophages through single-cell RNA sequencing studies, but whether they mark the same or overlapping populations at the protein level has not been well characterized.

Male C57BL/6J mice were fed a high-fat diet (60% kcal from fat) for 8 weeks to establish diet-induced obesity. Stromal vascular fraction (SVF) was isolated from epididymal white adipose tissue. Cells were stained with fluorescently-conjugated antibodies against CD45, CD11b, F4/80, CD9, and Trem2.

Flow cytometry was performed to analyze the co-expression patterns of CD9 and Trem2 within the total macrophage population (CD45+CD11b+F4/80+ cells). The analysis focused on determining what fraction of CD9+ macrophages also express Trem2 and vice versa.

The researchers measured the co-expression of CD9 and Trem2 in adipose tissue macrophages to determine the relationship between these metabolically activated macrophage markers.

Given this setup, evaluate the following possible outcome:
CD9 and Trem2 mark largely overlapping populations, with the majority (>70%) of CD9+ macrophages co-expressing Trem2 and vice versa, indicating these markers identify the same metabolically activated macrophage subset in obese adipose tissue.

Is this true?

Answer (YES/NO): NO